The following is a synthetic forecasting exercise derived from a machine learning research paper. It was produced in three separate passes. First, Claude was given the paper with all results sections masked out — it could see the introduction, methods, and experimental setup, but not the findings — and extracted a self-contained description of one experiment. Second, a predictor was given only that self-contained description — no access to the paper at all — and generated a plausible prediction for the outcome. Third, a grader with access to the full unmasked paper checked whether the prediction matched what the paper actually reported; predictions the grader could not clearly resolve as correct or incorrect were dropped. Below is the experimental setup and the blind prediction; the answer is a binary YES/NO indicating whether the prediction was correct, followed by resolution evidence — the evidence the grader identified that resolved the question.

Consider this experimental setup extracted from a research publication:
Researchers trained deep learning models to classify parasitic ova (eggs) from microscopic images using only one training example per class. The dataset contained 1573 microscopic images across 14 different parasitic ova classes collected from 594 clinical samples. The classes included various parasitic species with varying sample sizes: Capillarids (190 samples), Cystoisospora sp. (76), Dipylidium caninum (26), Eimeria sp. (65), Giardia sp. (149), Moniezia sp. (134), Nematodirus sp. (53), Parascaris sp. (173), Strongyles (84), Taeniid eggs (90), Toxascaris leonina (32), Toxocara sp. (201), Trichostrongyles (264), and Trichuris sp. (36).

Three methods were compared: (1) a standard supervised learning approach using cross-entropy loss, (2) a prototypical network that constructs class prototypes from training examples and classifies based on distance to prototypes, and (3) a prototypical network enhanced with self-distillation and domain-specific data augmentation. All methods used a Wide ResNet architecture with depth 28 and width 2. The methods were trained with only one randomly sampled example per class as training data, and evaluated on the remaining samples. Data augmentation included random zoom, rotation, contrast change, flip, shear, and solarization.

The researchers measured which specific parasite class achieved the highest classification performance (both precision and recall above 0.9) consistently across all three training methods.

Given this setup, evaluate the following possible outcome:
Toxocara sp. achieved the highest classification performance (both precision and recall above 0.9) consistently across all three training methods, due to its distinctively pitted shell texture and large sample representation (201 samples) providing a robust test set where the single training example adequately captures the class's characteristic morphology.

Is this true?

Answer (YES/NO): NO